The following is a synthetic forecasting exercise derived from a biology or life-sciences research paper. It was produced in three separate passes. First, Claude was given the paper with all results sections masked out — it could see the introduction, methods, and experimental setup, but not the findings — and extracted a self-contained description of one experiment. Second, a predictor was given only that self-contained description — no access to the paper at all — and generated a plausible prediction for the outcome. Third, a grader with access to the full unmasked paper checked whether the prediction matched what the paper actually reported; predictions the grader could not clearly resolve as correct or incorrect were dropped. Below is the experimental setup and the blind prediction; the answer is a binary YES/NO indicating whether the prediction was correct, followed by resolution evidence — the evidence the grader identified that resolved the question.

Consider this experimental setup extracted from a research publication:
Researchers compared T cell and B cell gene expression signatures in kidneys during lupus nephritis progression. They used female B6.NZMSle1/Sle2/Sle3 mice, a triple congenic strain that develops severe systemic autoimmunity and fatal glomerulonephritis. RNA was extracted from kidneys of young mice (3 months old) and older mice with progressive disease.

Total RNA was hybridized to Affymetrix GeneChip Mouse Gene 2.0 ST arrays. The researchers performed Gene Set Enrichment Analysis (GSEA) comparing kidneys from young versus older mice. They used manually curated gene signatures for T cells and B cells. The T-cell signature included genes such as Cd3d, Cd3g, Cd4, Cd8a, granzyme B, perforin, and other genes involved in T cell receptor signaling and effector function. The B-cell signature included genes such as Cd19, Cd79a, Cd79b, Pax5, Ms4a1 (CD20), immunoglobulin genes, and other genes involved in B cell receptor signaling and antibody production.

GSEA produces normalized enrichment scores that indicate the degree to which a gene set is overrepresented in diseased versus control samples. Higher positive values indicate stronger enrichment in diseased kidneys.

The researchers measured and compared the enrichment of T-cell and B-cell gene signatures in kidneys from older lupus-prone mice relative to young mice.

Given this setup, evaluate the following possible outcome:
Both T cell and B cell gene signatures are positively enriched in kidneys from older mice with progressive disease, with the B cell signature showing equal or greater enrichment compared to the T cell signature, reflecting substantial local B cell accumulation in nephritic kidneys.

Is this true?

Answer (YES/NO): NO